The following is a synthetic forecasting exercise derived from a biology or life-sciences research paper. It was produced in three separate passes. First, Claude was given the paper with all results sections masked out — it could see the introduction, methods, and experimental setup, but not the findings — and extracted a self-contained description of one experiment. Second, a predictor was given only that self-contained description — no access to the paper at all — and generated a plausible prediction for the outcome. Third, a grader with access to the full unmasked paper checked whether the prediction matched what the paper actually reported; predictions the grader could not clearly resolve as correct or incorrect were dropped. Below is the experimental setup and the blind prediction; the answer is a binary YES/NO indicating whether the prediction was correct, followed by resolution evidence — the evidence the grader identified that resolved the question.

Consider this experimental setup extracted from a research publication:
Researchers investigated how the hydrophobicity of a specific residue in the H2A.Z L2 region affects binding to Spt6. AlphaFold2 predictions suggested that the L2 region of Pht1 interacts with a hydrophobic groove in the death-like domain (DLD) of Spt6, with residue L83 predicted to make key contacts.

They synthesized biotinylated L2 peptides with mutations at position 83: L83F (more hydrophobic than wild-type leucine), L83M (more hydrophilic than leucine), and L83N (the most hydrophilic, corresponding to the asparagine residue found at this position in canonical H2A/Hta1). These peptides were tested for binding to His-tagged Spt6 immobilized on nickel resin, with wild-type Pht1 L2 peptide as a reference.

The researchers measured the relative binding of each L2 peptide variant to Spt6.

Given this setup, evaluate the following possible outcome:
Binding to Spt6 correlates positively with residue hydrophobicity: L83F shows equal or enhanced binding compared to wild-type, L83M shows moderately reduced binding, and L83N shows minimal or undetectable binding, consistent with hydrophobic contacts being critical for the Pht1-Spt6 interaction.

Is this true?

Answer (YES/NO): YES